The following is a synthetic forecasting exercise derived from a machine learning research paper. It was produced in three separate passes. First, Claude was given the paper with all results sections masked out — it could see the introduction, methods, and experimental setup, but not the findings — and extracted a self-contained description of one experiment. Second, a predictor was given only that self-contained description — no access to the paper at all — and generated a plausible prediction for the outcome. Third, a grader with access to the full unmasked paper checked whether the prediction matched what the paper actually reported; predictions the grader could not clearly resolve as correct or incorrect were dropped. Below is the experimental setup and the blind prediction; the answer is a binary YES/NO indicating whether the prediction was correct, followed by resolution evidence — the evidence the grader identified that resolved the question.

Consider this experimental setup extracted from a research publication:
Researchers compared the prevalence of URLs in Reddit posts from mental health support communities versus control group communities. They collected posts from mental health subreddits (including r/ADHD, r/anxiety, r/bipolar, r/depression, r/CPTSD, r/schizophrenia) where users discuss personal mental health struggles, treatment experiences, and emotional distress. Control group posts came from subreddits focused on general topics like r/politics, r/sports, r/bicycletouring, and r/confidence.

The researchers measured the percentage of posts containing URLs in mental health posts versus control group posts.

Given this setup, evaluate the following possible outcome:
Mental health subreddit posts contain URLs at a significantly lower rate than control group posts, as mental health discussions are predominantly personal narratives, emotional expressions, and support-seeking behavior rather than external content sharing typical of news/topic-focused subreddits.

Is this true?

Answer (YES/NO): YES